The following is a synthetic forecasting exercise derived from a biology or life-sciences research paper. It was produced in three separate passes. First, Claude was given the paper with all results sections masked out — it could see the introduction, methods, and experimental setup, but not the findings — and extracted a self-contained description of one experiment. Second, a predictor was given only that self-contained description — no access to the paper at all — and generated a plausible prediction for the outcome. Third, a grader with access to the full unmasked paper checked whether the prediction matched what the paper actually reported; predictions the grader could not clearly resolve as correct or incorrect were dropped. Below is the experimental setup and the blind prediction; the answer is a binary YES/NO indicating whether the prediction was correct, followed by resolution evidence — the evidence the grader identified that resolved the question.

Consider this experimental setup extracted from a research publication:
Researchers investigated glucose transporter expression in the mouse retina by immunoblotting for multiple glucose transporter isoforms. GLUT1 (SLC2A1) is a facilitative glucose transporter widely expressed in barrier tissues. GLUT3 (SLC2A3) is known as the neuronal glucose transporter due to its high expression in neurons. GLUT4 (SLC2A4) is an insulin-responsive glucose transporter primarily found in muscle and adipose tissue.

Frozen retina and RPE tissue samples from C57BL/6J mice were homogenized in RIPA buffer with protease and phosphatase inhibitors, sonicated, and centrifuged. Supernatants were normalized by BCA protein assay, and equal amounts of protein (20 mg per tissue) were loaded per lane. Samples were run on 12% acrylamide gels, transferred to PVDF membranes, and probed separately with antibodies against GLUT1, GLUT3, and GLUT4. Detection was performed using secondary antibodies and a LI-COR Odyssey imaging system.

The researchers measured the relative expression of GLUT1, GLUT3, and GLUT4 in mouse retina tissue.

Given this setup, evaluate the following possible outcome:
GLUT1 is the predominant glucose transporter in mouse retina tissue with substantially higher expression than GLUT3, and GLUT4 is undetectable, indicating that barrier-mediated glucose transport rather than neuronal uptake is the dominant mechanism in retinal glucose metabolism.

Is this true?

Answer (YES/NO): NO